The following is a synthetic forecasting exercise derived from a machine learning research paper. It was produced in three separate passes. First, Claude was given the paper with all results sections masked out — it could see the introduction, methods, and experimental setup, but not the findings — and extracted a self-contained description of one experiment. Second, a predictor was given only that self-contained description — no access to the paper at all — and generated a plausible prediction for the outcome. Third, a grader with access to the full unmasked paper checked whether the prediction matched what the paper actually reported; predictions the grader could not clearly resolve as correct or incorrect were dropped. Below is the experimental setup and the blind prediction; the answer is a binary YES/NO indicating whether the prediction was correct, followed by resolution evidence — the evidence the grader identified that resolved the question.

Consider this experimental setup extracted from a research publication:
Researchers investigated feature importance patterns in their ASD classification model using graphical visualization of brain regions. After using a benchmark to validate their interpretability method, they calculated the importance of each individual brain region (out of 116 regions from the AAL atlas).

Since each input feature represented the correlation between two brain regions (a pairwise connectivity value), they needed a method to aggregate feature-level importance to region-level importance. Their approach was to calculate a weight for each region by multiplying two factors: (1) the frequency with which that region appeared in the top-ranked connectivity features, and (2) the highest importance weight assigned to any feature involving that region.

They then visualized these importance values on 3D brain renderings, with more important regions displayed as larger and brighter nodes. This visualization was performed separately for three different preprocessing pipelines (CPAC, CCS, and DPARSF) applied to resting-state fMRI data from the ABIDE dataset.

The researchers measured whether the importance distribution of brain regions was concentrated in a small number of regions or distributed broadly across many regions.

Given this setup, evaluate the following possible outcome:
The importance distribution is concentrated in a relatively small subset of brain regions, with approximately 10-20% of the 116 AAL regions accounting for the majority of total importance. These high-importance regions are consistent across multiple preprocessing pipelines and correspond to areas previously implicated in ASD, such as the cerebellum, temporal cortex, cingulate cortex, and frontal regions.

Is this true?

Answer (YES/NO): NO